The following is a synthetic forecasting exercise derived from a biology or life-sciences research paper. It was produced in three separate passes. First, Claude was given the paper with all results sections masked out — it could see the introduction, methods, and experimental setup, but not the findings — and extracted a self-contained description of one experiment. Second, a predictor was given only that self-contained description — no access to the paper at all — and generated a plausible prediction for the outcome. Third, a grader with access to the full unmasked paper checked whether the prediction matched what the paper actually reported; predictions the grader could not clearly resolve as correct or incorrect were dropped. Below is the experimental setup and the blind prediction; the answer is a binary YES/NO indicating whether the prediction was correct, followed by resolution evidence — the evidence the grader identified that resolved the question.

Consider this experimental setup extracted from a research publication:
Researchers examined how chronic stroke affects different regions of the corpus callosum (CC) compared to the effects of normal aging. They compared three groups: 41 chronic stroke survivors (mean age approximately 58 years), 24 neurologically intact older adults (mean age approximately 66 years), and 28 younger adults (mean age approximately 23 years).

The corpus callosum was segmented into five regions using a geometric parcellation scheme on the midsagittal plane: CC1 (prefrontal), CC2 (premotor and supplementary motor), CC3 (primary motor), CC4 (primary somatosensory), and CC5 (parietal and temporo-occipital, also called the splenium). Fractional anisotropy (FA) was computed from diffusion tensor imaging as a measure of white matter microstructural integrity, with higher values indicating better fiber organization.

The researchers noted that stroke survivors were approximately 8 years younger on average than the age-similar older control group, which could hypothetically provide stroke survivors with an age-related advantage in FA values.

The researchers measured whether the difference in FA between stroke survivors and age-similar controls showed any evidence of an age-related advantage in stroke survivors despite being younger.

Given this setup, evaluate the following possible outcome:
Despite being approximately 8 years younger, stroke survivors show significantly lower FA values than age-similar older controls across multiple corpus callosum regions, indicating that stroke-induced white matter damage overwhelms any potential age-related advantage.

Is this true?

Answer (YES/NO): YES